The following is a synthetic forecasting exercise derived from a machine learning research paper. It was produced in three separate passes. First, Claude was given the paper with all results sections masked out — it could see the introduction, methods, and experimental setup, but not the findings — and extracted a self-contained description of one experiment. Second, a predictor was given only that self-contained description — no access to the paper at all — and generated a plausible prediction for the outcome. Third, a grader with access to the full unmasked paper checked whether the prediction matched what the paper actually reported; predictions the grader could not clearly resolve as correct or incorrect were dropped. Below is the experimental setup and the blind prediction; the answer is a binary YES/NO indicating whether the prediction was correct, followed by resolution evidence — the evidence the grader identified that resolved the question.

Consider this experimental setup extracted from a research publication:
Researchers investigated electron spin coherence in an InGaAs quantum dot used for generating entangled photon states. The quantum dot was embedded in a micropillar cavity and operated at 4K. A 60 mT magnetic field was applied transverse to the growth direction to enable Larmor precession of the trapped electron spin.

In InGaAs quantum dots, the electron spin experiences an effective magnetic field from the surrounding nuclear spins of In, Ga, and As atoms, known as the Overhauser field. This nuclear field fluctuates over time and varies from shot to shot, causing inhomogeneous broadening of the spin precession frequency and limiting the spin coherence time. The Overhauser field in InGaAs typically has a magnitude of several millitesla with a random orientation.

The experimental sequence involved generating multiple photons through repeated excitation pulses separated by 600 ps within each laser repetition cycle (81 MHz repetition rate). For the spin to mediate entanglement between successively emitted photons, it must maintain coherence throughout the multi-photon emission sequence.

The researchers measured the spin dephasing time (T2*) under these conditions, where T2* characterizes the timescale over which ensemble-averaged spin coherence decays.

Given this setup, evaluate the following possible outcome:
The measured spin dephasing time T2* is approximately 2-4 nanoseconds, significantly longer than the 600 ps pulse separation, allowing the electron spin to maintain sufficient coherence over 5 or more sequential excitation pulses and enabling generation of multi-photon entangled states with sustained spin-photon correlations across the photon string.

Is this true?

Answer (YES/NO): NO